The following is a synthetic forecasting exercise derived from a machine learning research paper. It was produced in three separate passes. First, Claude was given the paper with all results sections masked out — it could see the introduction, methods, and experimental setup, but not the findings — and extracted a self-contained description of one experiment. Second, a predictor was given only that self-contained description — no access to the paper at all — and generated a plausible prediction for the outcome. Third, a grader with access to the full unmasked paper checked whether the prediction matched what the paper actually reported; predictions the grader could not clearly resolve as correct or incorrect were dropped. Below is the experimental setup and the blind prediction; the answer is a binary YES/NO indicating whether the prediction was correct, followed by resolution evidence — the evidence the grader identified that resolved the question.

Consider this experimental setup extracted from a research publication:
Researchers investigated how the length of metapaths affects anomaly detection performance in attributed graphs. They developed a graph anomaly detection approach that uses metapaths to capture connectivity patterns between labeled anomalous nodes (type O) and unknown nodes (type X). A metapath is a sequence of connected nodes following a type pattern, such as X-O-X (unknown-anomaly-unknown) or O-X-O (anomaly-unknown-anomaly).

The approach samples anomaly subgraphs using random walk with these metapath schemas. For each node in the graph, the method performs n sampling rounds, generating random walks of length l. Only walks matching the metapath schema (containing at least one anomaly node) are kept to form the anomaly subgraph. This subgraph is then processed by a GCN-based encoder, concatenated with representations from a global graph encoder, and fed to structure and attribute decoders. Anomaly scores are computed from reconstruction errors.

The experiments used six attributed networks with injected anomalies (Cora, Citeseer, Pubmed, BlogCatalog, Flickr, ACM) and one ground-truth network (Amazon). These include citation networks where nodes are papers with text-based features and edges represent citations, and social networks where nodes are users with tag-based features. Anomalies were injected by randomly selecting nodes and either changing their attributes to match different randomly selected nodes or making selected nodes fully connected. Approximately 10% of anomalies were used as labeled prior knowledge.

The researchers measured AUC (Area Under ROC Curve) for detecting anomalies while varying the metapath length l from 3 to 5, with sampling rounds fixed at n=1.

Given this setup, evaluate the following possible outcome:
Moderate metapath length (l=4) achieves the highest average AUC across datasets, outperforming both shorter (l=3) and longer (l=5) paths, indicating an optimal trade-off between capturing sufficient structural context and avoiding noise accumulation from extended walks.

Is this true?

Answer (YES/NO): NO